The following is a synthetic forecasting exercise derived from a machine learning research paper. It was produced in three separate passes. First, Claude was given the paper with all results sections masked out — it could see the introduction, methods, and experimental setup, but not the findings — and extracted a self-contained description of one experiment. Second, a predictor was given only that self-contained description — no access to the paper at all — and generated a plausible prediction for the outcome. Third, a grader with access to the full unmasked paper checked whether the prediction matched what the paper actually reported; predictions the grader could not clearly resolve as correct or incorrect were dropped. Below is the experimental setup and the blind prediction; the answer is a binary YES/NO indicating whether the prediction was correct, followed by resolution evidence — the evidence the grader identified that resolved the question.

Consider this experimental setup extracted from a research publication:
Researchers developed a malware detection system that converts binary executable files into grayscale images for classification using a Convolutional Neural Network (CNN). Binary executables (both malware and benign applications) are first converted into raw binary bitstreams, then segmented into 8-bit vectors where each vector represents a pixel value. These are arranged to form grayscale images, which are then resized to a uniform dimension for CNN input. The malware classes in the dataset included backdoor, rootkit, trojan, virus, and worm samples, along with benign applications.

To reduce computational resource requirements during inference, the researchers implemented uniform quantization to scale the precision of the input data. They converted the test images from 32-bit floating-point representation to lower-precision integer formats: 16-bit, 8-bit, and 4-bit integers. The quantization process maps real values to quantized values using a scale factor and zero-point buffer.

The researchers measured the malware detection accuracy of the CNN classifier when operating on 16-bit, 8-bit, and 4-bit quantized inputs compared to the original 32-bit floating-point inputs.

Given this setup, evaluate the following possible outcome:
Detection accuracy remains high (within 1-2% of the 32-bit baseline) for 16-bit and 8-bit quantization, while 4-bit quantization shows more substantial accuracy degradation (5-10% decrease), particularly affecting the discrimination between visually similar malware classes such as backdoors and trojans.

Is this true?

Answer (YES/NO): NO